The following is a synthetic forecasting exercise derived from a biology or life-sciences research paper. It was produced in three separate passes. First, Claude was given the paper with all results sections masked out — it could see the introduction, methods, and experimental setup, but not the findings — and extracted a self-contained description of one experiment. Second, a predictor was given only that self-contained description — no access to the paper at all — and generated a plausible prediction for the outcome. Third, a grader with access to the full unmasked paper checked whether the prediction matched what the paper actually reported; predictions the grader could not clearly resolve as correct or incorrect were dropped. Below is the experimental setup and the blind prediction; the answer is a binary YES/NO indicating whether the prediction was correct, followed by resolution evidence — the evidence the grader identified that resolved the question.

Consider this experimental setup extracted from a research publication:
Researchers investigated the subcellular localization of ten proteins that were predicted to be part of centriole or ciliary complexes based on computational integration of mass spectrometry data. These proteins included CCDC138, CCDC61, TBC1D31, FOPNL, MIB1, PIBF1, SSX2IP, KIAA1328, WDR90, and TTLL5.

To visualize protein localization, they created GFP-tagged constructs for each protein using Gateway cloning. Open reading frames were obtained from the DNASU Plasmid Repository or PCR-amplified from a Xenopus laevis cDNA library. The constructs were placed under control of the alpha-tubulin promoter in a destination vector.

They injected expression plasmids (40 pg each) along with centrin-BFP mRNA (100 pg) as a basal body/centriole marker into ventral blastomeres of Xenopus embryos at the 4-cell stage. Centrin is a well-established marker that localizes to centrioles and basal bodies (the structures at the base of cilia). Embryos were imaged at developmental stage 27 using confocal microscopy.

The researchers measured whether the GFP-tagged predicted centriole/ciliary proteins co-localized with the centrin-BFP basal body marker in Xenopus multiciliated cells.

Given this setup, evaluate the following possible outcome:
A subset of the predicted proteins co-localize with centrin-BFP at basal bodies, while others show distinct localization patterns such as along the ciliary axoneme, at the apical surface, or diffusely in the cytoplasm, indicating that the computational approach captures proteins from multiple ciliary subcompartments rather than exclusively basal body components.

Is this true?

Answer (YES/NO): NO